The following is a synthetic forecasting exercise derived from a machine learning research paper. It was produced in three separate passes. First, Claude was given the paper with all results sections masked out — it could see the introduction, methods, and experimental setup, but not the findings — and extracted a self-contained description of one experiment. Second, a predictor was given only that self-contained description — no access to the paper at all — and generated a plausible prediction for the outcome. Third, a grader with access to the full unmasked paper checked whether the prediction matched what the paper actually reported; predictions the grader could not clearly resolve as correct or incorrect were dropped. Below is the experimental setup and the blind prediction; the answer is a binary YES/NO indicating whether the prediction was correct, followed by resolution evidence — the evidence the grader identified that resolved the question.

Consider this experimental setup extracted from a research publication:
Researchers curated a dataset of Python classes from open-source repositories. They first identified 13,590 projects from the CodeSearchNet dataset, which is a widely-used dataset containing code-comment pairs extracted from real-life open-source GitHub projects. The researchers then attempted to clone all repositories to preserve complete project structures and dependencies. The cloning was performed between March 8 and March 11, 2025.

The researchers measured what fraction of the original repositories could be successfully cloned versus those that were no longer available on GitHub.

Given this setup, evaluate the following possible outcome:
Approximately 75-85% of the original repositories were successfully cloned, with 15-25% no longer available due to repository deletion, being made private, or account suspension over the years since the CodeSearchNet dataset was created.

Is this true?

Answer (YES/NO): NO